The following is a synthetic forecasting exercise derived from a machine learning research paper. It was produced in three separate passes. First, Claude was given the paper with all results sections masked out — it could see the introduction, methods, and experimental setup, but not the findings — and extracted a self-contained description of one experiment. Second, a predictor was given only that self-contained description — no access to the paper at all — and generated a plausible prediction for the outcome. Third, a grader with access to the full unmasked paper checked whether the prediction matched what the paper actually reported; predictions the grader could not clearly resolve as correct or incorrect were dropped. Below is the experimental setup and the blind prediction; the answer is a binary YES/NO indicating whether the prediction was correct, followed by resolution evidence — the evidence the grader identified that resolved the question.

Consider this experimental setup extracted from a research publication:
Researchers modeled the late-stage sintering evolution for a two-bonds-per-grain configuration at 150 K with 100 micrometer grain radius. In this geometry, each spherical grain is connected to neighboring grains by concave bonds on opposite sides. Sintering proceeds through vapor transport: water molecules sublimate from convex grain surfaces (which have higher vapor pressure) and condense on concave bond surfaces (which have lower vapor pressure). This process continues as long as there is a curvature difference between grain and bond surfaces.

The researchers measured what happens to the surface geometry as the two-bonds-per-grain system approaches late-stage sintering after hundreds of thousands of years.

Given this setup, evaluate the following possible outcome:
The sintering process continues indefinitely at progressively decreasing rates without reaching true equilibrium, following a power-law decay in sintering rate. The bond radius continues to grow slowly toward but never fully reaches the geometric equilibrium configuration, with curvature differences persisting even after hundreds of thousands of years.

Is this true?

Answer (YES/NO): NO